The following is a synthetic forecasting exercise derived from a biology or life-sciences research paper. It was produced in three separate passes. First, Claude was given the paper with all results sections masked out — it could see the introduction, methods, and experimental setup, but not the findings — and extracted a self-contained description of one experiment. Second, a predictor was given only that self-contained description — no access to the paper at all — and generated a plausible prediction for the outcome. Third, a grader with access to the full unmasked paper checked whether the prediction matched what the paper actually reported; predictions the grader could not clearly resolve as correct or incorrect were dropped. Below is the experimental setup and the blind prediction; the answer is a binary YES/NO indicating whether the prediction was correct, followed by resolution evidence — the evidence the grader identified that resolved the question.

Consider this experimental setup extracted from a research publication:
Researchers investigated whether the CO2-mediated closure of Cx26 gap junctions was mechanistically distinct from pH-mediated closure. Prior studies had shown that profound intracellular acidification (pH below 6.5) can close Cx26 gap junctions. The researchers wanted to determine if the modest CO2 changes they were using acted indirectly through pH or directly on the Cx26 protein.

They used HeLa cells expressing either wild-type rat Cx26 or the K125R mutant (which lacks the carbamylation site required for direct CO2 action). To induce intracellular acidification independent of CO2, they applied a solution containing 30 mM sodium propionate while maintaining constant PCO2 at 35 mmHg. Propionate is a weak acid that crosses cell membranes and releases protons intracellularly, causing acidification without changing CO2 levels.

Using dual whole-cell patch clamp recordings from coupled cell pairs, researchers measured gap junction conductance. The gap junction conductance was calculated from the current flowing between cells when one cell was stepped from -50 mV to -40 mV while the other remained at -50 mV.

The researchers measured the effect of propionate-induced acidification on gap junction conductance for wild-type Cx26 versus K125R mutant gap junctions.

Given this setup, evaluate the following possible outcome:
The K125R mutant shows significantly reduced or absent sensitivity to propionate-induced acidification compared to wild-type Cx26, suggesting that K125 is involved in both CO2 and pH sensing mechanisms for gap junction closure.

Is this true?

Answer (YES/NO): NO